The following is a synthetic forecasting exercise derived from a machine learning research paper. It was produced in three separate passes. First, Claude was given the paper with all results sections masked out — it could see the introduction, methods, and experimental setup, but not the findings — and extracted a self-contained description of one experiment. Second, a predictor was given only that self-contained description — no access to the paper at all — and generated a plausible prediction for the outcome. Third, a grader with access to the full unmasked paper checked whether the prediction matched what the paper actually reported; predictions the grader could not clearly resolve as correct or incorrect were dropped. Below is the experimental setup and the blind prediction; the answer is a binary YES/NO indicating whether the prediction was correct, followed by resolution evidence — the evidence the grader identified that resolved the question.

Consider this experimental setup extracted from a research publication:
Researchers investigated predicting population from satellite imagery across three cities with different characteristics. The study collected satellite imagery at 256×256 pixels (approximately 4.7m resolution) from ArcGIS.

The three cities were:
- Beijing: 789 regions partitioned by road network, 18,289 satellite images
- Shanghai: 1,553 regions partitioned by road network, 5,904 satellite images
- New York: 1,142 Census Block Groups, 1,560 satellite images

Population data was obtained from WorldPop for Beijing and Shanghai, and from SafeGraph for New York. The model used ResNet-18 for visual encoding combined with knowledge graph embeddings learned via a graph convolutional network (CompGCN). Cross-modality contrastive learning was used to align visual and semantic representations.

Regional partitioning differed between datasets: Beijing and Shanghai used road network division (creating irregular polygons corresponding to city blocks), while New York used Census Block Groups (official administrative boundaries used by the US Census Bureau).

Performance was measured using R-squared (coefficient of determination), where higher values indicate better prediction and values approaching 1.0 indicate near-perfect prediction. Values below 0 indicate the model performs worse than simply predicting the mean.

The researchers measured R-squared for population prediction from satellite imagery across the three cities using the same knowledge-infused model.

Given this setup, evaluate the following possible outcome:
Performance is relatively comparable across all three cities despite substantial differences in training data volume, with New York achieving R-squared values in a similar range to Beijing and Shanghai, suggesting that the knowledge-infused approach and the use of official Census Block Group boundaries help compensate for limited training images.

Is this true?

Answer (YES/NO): NO